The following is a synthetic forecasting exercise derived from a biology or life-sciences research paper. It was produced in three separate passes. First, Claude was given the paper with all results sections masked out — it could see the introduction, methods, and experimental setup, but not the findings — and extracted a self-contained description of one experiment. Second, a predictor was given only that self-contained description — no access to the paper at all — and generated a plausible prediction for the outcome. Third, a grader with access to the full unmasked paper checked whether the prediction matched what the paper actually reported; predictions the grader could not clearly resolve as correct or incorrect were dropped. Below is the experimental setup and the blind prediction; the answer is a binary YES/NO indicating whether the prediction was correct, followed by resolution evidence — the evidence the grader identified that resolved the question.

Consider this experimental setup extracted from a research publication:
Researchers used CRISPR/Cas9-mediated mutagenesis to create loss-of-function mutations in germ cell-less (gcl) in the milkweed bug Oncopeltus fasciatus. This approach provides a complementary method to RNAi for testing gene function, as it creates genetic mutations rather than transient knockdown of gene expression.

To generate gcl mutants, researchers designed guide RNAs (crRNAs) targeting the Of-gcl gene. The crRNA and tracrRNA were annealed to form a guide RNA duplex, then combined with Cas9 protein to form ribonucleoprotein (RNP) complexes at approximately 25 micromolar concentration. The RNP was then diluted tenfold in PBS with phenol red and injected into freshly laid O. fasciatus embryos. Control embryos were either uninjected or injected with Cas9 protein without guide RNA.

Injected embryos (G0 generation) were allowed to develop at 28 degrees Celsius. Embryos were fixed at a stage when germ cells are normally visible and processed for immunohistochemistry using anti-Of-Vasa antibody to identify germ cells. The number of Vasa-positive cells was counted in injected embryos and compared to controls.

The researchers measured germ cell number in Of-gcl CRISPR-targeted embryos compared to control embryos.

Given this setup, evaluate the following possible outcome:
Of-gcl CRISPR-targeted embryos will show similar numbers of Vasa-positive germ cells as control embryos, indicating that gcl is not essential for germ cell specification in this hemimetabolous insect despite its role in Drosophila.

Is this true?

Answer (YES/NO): NO